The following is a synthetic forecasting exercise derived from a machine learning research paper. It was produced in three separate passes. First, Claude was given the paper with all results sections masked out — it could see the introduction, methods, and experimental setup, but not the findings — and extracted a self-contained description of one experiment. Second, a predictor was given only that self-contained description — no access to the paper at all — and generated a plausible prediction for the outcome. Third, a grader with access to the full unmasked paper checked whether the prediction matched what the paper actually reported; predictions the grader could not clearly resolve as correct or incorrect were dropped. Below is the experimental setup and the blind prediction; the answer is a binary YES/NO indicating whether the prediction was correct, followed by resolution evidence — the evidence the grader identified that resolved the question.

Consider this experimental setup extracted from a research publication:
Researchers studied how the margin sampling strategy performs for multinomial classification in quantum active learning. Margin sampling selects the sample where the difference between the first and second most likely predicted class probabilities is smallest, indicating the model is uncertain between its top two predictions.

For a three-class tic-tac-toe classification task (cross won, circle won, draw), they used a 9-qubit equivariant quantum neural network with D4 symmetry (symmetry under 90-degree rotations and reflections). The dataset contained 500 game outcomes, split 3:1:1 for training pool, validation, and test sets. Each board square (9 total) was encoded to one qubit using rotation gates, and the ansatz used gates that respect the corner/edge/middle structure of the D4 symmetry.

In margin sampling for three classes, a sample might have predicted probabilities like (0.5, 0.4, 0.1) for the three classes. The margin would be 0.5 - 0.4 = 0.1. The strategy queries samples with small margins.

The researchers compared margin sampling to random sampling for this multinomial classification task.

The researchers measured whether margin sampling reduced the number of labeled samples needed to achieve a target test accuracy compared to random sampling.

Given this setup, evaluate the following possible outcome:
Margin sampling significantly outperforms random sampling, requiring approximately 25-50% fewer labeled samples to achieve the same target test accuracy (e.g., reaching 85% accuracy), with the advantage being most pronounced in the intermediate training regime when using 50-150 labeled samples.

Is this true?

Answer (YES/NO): NO